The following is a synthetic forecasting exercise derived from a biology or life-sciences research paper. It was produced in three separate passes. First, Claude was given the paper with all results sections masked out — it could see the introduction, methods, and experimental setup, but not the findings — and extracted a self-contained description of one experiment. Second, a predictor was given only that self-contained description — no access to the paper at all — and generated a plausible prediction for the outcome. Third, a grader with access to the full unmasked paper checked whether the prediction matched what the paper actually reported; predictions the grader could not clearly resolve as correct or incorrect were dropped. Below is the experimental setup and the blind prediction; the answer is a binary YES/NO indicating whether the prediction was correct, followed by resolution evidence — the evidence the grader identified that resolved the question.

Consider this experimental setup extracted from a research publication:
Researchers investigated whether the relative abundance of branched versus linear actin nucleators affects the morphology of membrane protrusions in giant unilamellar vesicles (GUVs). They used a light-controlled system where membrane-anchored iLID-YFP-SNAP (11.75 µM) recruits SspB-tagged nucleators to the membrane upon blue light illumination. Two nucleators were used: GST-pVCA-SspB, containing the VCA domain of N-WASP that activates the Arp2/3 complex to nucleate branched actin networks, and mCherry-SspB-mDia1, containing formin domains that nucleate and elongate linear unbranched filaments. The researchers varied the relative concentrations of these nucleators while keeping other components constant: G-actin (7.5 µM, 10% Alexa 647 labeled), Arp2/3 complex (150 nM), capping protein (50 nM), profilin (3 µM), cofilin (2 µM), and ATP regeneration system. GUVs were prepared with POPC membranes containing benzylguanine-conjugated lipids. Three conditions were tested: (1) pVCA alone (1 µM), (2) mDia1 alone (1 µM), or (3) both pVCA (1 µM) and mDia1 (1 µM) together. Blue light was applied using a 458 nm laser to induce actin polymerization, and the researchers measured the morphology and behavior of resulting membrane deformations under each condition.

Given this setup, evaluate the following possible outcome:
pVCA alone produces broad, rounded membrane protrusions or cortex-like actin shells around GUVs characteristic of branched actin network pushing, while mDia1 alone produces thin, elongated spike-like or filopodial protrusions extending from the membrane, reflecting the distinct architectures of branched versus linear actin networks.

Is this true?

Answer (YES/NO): NO